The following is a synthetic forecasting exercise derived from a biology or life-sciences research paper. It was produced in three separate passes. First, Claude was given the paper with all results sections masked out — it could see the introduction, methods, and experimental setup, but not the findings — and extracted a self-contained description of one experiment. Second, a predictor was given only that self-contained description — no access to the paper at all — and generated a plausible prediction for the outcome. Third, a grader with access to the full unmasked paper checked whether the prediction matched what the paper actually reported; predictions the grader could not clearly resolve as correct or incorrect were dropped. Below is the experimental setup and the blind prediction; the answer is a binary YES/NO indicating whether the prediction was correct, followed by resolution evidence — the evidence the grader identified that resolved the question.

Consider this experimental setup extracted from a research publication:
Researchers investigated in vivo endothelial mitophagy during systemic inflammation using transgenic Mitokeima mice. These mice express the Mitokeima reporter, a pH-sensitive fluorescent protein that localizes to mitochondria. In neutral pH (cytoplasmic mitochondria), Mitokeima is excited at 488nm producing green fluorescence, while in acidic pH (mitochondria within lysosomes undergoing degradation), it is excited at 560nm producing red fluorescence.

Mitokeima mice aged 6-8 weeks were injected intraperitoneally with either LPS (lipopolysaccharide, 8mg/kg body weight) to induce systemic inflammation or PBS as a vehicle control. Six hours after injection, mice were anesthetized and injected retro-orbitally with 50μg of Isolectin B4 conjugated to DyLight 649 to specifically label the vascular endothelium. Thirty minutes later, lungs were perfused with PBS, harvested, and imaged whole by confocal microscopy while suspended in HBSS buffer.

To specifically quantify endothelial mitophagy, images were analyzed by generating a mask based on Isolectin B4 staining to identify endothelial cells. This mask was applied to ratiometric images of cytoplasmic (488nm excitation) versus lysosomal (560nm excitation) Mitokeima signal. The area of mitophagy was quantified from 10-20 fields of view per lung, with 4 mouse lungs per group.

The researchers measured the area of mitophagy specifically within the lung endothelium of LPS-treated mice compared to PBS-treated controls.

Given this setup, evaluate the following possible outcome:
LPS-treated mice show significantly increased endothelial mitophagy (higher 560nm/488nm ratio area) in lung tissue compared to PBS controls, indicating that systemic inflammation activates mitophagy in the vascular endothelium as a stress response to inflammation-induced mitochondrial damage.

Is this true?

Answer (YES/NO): YES